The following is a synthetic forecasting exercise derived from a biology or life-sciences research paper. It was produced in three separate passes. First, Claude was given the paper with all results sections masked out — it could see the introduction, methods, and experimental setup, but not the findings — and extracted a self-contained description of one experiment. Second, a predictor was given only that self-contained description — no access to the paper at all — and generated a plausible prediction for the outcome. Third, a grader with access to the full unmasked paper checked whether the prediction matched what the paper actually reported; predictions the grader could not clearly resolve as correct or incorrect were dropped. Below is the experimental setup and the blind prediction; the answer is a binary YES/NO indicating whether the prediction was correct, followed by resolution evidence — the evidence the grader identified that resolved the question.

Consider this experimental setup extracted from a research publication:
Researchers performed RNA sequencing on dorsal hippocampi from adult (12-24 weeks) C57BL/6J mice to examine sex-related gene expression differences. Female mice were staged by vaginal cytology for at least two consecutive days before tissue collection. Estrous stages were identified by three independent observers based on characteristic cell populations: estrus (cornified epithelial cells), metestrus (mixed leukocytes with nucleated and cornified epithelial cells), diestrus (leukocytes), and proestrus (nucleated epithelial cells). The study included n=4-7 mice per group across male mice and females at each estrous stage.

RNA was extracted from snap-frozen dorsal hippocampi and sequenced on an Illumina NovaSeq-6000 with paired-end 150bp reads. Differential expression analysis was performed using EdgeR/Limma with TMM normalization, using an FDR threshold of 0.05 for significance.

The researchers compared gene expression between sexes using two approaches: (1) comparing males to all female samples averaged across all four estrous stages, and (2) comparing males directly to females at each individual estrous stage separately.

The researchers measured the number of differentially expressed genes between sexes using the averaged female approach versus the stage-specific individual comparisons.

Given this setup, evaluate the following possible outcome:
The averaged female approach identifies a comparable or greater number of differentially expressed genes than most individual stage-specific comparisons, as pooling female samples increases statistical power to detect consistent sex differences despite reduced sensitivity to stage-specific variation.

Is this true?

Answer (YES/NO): NO